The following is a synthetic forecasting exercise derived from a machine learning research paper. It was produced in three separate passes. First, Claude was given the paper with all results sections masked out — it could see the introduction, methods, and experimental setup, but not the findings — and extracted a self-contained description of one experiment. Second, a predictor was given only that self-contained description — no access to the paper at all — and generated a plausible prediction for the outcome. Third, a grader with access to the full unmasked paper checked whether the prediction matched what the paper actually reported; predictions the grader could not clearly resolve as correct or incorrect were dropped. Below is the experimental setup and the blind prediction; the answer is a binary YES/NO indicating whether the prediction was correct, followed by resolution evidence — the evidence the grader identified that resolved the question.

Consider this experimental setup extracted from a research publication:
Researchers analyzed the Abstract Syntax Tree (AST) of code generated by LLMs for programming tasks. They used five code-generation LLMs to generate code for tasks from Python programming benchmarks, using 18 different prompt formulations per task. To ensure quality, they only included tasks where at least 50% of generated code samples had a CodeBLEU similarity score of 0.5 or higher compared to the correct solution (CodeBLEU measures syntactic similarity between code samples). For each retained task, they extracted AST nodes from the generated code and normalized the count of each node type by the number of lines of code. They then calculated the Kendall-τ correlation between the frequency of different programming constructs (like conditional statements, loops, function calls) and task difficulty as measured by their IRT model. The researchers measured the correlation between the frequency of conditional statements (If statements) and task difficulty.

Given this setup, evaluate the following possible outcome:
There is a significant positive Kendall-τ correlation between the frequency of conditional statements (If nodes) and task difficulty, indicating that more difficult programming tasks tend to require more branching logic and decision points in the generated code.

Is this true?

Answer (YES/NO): YES